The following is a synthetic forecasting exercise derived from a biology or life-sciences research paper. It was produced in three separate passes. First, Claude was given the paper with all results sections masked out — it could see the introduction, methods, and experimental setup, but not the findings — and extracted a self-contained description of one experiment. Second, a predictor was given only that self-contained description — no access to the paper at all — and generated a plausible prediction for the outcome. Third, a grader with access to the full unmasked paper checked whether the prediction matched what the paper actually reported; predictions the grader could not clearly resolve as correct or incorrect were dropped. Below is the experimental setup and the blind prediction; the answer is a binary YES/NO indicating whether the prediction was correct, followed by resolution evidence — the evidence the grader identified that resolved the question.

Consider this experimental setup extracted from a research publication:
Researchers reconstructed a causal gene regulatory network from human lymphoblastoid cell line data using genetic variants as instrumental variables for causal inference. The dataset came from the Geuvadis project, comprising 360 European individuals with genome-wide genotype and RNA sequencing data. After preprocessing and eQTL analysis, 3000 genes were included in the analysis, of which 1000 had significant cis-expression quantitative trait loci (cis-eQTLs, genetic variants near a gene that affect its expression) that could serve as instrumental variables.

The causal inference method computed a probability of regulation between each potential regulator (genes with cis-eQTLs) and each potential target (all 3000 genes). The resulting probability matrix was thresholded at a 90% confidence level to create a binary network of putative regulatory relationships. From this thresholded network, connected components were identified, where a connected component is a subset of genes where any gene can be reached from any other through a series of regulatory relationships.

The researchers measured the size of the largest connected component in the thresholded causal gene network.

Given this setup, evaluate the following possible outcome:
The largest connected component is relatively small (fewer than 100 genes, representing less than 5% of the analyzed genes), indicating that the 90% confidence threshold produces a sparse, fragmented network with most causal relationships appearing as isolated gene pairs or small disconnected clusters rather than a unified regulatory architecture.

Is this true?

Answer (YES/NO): NO